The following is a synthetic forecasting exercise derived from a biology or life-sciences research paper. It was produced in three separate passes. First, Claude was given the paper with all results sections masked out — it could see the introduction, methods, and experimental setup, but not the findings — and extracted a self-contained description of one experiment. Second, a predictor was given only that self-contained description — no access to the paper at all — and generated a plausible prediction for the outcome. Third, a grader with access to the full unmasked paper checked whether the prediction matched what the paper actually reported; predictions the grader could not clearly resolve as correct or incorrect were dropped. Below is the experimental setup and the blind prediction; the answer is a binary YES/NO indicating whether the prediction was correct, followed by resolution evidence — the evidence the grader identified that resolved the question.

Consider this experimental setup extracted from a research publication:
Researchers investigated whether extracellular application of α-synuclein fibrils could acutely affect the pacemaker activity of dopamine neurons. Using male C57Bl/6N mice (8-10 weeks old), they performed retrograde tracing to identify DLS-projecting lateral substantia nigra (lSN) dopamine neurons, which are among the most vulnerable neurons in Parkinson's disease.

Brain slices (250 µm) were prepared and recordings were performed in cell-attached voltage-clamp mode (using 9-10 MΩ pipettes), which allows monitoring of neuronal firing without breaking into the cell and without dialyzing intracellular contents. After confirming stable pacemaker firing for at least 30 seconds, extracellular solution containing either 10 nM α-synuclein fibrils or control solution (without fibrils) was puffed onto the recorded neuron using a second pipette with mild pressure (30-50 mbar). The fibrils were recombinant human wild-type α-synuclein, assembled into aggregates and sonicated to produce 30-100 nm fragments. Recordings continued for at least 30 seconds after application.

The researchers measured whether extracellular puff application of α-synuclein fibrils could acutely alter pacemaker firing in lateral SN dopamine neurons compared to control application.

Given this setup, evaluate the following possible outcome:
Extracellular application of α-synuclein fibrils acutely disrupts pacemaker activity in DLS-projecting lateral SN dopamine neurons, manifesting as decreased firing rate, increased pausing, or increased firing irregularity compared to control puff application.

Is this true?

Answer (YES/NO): YES